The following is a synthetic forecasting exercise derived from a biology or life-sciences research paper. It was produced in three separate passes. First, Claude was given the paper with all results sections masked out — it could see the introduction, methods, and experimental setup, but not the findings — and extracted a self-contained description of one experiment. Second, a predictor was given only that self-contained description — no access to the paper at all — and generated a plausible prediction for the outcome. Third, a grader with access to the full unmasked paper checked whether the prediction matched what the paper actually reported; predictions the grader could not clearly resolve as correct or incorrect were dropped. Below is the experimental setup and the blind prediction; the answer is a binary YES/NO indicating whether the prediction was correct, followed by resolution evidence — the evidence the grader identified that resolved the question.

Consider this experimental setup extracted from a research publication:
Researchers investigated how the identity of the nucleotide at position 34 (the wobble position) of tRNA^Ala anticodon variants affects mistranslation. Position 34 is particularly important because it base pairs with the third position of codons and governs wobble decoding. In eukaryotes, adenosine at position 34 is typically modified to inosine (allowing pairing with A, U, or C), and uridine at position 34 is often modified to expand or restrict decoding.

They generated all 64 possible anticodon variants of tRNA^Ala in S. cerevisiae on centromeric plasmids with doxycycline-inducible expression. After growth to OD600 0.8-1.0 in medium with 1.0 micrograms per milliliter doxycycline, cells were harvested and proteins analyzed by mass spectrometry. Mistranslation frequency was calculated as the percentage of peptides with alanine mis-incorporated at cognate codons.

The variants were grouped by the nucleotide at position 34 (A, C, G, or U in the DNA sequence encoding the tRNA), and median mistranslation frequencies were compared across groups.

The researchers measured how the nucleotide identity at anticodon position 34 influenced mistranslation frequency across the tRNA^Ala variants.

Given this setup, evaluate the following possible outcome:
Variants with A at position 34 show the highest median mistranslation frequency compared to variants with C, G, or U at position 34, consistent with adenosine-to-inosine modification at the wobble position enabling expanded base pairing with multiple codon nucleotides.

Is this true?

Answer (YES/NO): NO